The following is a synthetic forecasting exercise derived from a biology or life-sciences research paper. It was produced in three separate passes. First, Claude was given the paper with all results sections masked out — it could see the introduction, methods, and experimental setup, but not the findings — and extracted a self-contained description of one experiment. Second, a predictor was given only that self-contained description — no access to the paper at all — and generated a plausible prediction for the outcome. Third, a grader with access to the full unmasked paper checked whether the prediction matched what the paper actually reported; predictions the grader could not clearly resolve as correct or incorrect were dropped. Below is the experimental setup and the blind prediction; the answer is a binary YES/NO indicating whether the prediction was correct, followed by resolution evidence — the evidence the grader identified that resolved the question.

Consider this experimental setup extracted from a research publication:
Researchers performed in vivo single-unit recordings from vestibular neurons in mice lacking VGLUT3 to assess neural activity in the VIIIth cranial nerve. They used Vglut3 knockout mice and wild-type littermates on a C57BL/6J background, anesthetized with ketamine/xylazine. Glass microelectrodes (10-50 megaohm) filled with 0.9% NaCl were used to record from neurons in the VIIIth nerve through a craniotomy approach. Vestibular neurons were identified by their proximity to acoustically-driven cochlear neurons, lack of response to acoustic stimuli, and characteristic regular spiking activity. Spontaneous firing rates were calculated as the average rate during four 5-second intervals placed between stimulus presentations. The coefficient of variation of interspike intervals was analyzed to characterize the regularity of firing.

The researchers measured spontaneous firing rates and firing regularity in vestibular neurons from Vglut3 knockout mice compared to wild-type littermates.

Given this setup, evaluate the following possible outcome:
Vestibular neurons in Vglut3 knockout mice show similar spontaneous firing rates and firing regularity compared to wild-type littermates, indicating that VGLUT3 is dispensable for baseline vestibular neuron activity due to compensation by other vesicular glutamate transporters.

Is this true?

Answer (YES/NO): NO